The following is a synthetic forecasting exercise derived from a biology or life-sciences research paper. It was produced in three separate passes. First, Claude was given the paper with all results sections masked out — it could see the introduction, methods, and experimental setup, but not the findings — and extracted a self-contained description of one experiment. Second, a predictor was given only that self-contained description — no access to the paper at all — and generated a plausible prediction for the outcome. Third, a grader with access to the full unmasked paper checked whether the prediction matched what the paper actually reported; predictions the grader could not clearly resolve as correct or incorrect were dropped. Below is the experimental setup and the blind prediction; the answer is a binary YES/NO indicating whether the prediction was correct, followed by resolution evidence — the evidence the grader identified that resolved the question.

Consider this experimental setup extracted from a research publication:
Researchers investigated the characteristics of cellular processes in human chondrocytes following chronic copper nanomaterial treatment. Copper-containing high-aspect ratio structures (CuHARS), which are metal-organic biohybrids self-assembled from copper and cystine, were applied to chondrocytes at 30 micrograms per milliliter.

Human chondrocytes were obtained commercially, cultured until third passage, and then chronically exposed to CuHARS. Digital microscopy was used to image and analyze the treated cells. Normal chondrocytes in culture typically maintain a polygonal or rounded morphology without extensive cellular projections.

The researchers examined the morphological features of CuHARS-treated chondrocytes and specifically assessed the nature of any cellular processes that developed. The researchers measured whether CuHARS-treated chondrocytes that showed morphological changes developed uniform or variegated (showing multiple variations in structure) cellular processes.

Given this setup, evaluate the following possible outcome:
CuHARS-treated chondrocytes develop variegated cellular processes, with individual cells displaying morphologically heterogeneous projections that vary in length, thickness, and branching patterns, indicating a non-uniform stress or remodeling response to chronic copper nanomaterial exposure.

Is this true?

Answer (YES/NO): YES